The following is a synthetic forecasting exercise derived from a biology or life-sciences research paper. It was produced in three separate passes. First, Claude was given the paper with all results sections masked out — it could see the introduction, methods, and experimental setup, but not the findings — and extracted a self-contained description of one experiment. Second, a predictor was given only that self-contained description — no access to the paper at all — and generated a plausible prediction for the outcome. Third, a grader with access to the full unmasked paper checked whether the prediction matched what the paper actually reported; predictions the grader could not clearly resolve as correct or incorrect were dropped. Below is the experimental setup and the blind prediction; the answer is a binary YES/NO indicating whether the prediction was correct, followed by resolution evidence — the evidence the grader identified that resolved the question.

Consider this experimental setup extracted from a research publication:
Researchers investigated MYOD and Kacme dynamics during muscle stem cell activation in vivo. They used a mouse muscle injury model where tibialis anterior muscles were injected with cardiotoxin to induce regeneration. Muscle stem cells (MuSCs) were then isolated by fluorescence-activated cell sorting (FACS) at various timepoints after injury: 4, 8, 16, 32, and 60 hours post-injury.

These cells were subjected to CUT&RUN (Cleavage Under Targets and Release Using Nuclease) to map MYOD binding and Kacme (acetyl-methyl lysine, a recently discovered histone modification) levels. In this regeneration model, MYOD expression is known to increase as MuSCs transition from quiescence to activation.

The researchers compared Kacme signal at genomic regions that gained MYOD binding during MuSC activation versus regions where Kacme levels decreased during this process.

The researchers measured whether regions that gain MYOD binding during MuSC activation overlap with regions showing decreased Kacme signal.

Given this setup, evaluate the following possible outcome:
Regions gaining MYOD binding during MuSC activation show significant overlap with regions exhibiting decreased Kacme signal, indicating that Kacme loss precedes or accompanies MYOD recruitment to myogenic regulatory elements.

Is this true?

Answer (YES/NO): NO